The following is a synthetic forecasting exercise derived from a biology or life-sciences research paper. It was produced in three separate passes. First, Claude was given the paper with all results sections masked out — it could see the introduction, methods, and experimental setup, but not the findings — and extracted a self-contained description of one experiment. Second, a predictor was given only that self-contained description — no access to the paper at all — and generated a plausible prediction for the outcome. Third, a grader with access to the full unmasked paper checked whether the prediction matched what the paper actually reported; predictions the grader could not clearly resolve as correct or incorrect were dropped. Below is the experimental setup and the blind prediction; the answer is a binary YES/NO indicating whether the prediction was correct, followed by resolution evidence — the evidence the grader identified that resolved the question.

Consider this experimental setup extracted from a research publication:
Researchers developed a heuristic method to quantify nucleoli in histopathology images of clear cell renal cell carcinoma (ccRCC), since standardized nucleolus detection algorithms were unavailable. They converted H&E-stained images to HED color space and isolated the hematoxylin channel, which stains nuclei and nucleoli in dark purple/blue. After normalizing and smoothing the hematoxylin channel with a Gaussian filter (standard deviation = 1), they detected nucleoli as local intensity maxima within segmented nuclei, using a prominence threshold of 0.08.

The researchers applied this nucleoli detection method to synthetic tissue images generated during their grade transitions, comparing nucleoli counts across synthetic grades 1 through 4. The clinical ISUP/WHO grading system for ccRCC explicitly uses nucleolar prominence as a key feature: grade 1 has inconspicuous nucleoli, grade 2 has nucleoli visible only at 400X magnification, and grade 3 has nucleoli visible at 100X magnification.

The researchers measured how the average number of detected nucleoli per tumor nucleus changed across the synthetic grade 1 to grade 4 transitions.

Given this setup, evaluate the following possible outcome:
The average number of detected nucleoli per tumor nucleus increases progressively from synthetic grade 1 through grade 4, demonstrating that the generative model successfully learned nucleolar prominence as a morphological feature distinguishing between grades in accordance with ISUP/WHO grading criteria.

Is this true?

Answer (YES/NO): NO